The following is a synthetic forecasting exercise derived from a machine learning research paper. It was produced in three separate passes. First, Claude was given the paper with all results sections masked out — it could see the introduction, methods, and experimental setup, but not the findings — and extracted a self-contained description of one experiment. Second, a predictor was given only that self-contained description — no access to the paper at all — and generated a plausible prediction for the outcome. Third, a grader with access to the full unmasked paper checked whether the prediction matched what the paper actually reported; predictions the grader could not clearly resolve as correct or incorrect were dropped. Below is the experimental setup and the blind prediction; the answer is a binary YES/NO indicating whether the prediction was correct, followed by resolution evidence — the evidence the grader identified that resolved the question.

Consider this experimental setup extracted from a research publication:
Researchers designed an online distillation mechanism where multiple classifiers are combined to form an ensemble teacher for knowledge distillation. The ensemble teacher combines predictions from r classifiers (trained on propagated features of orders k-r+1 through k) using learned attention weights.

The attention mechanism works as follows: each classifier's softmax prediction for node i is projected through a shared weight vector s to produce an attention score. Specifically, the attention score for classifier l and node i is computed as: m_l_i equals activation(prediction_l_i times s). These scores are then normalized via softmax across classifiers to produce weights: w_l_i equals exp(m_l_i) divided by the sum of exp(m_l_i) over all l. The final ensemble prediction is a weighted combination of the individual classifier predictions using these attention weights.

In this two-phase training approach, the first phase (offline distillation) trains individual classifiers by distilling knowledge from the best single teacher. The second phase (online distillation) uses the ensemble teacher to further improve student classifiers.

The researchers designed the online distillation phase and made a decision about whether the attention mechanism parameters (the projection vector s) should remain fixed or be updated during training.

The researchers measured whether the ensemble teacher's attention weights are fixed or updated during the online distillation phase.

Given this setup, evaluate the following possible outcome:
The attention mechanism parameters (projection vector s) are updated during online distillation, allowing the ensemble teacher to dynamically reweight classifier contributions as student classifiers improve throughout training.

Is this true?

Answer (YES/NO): YES